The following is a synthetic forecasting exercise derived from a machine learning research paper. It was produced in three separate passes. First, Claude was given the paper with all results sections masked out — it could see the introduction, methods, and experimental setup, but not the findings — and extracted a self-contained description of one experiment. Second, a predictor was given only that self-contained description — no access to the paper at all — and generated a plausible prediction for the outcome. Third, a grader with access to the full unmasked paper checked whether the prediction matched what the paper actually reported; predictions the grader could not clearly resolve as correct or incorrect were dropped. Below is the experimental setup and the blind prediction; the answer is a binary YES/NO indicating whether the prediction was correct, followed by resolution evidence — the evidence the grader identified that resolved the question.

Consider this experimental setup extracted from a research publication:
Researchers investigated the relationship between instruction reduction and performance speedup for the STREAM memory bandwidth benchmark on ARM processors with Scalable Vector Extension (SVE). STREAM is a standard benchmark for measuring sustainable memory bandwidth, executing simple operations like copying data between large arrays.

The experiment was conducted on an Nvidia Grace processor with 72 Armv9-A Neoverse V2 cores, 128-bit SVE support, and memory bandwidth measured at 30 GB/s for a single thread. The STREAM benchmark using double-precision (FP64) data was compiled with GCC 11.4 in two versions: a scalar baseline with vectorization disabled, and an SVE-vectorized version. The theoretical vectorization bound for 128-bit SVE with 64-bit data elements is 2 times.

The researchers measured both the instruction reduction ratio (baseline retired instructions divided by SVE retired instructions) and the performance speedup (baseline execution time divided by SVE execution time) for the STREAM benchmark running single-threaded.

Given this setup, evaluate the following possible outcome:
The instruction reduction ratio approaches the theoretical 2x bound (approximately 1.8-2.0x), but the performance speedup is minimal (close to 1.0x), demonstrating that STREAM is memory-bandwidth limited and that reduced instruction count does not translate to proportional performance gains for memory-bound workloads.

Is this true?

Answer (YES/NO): YES